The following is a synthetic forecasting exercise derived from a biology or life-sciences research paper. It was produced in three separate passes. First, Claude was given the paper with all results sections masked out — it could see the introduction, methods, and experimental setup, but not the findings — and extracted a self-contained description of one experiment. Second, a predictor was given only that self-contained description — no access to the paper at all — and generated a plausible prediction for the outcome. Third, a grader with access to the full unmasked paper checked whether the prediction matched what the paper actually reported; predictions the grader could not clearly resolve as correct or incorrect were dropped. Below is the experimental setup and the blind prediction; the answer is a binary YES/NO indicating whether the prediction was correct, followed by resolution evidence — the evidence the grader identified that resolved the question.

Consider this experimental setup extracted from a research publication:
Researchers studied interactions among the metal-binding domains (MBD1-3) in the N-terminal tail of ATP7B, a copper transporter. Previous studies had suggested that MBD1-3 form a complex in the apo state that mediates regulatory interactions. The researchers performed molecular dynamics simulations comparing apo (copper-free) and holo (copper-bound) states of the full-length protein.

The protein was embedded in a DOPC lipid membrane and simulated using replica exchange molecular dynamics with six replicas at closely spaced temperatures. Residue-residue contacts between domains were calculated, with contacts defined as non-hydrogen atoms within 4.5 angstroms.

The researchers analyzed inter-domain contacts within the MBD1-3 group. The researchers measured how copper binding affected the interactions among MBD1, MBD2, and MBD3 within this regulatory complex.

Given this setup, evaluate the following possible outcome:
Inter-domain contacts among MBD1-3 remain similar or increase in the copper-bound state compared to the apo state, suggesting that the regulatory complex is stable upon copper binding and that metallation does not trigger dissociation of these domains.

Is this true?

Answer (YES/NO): NO